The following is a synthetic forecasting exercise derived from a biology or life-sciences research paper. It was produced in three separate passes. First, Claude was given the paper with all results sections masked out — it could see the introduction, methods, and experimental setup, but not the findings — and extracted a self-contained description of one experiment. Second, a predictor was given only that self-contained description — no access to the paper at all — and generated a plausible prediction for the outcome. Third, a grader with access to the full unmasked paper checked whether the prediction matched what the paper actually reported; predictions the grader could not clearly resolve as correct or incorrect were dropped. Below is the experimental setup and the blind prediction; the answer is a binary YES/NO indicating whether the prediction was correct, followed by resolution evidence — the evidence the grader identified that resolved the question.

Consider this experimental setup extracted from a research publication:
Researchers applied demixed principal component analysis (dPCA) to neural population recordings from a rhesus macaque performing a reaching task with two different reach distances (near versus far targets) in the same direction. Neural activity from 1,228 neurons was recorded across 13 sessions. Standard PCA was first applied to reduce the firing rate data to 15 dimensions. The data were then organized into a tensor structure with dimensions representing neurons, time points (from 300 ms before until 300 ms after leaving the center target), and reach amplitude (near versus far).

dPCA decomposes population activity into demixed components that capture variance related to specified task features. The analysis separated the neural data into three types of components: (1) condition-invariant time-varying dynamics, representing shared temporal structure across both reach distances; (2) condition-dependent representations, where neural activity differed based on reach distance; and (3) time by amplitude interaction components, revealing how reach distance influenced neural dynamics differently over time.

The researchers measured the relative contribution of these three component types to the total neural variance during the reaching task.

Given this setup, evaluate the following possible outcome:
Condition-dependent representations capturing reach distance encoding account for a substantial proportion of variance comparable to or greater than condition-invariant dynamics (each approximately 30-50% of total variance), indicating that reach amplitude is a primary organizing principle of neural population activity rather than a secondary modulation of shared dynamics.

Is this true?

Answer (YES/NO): NO